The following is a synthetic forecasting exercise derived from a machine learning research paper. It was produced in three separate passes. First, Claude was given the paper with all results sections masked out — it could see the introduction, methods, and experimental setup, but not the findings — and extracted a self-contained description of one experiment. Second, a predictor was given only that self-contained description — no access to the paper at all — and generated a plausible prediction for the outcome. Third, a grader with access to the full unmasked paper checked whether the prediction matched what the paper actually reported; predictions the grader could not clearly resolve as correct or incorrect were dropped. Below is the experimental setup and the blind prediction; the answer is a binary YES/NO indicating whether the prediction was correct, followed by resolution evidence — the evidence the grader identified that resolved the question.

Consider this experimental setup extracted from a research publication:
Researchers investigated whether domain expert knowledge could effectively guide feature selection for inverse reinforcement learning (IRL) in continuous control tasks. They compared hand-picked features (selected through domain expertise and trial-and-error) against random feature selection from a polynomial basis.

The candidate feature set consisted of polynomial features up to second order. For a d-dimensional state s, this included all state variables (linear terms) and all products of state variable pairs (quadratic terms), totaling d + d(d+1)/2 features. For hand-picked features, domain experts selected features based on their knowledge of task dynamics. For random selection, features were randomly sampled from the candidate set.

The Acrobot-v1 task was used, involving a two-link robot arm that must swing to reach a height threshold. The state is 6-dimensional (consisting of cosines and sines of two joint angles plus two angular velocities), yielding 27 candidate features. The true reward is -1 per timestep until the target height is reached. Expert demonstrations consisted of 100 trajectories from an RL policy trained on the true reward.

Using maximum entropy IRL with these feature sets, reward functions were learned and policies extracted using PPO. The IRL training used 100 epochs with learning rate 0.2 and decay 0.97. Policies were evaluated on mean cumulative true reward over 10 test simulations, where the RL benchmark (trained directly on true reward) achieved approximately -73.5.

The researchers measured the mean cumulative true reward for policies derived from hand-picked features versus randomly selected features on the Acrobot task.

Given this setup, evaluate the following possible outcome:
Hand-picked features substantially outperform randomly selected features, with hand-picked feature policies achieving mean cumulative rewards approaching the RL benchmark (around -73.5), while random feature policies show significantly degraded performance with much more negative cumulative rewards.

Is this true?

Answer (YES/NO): NO